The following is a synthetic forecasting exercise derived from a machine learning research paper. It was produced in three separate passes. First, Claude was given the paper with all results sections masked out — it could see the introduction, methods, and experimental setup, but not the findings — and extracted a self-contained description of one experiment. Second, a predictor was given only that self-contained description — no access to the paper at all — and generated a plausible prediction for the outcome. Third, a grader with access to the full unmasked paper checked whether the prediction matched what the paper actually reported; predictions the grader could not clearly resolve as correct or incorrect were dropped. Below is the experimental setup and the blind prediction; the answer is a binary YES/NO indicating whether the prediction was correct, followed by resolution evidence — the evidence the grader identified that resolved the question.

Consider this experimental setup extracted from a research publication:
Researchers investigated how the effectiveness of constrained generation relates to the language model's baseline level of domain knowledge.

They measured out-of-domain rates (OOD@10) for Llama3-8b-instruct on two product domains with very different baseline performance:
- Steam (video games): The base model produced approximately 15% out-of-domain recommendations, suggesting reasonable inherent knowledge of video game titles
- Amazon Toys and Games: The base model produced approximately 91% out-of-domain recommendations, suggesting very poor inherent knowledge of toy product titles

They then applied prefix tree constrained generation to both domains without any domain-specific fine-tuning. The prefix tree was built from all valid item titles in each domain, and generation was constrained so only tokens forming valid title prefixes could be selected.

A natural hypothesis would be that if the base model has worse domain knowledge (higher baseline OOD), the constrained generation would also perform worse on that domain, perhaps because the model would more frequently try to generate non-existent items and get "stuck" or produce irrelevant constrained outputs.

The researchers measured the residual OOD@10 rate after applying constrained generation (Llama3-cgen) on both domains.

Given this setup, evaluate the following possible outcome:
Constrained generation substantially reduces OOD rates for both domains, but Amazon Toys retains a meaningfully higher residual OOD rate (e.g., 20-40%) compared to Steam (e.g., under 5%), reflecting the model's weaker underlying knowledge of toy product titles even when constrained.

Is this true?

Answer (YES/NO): NO